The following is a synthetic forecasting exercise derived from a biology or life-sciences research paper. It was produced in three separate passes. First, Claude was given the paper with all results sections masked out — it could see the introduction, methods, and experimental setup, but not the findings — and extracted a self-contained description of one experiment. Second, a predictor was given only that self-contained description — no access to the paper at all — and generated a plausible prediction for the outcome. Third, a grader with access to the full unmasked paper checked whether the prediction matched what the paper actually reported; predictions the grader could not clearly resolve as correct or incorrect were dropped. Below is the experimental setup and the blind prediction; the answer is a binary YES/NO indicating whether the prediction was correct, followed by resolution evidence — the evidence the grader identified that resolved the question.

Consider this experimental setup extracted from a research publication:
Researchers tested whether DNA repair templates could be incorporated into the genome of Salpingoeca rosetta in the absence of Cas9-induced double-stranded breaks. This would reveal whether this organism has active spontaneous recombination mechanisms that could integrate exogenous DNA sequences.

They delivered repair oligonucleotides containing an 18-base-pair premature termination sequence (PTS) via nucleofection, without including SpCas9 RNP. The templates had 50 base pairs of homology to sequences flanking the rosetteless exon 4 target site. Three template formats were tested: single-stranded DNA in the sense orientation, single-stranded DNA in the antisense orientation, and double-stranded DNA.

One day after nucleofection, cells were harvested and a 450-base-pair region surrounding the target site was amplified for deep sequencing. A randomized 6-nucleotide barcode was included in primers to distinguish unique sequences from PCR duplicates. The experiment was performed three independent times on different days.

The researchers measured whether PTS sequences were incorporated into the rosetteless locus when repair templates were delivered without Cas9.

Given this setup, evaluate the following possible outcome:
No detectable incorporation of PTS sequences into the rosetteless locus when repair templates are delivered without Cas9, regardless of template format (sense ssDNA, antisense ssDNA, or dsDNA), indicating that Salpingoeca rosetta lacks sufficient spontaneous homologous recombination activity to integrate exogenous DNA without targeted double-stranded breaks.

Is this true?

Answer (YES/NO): NO